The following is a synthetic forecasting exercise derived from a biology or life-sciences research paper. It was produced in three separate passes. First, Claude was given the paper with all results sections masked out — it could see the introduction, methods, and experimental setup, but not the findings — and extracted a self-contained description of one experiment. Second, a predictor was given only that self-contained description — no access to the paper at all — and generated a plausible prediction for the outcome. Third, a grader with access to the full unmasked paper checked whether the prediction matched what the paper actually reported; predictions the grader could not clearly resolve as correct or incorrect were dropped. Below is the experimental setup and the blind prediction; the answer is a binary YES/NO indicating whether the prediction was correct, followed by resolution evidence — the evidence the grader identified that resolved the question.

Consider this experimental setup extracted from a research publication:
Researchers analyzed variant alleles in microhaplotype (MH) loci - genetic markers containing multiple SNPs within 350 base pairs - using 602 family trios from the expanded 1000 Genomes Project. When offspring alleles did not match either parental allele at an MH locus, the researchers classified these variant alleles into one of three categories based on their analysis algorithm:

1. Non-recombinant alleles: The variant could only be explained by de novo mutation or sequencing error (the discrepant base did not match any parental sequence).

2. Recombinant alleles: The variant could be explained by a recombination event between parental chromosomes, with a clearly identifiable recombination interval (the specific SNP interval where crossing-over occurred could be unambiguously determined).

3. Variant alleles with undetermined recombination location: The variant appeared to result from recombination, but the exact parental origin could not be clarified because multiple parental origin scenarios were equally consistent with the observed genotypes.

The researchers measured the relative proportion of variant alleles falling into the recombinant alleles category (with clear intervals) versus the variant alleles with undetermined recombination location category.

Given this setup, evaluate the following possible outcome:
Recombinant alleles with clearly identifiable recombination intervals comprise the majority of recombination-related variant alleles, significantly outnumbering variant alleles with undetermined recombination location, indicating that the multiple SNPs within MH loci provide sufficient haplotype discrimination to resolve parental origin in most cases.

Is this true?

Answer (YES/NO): YES